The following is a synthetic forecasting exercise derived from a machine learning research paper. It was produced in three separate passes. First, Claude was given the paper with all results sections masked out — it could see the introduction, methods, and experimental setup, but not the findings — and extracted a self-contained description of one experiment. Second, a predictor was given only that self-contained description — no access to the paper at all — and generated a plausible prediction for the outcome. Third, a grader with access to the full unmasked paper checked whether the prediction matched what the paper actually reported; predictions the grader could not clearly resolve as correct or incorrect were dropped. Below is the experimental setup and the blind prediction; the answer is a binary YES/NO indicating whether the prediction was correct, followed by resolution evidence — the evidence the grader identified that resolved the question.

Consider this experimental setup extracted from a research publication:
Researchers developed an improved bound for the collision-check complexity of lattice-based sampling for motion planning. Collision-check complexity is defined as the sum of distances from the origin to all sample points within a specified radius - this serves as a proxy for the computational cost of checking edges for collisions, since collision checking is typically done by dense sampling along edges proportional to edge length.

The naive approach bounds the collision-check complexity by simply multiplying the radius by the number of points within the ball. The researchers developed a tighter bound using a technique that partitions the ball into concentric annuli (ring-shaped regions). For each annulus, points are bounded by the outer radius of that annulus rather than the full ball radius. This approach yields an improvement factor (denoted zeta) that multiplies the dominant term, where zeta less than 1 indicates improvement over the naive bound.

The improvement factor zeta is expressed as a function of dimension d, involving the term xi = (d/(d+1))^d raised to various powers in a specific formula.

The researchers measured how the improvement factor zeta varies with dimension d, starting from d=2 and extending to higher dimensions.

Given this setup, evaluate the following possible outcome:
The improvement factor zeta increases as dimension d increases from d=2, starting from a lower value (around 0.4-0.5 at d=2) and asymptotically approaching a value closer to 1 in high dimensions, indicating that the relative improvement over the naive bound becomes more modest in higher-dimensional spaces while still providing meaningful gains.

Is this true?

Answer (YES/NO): NO